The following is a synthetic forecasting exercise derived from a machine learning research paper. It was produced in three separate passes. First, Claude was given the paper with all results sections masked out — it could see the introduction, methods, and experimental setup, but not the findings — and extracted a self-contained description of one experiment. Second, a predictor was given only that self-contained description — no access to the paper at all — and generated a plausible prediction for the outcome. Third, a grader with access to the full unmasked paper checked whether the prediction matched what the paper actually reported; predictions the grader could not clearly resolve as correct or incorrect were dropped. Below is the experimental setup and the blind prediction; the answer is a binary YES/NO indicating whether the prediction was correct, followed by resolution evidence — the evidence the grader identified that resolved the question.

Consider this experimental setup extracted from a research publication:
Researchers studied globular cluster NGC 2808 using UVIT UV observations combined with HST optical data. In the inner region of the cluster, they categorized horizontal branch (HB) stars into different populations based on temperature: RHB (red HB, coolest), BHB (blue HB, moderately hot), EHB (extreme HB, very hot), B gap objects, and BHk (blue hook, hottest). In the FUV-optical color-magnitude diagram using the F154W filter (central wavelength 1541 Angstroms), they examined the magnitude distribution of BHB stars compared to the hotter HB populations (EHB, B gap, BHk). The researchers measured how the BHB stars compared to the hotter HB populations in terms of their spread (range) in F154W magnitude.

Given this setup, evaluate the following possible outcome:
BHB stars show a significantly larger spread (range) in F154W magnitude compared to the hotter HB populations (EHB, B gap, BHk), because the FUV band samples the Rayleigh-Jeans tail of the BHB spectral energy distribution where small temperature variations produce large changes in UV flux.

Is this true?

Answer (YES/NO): NO